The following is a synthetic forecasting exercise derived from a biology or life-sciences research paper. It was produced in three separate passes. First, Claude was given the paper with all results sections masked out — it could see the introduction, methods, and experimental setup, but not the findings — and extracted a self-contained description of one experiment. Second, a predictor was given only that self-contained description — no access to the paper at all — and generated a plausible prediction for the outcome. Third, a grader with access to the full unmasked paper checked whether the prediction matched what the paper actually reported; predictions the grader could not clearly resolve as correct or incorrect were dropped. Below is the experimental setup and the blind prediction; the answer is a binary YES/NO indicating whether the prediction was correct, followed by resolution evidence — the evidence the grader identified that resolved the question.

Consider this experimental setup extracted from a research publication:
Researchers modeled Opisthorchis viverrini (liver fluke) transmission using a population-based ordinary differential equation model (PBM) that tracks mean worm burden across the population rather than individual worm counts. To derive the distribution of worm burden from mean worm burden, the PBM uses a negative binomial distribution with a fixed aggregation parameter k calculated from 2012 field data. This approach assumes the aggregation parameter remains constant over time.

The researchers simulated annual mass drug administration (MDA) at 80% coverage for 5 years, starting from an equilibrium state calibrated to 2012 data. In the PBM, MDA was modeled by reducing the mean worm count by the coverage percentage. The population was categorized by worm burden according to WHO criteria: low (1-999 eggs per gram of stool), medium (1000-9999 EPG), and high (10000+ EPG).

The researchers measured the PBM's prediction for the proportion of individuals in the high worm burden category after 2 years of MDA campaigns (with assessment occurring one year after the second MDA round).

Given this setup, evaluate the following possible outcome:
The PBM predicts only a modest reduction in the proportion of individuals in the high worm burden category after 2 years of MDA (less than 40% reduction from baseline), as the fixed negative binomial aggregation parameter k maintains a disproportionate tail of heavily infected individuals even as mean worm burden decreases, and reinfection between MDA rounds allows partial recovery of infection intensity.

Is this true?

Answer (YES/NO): NO